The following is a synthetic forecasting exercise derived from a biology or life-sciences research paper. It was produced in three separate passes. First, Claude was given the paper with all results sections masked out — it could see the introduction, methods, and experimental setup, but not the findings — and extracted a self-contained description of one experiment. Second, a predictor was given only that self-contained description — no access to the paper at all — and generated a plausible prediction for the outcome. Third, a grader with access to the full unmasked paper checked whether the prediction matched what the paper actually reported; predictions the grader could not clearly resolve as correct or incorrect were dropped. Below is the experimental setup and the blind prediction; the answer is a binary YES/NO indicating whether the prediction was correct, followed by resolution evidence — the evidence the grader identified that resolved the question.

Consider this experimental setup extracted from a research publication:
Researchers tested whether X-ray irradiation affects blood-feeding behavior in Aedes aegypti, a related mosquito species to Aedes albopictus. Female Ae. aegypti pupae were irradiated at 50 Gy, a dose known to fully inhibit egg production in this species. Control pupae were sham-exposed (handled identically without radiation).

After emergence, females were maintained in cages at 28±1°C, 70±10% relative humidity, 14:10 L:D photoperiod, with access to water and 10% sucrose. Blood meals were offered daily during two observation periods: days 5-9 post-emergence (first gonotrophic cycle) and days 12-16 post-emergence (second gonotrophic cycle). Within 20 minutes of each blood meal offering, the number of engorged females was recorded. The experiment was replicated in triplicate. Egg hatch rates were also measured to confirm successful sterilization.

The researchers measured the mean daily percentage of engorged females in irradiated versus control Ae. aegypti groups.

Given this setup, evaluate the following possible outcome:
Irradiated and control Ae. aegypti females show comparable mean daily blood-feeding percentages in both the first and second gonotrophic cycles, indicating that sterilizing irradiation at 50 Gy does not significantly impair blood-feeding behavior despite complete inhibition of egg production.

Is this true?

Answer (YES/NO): NO